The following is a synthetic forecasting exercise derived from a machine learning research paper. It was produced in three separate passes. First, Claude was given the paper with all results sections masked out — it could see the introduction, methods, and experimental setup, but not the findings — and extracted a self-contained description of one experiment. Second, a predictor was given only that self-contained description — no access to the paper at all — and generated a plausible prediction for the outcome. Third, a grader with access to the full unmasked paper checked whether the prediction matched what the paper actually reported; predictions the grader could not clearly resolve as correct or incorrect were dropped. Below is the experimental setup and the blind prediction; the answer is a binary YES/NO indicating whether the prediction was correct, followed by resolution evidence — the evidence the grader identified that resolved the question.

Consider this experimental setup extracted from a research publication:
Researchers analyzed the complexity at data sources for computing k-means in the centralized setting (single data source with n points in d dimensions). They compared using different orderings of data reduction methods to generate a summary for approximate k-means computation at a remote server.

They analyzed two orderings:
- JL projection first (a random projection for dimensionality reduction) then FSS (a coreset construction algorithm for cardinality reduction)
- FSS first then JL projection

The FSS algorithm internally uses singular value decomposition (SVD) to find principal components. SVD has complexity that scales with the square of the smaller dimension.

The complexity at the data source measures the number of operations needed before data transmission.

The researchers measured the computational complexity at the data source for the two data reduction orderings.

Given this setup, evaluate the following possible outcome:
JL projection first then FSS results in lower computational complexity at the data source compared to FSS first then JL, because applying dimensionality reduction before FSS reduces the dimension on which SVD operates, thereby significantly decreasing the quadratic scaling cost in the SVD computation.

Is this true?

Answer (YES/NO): YES